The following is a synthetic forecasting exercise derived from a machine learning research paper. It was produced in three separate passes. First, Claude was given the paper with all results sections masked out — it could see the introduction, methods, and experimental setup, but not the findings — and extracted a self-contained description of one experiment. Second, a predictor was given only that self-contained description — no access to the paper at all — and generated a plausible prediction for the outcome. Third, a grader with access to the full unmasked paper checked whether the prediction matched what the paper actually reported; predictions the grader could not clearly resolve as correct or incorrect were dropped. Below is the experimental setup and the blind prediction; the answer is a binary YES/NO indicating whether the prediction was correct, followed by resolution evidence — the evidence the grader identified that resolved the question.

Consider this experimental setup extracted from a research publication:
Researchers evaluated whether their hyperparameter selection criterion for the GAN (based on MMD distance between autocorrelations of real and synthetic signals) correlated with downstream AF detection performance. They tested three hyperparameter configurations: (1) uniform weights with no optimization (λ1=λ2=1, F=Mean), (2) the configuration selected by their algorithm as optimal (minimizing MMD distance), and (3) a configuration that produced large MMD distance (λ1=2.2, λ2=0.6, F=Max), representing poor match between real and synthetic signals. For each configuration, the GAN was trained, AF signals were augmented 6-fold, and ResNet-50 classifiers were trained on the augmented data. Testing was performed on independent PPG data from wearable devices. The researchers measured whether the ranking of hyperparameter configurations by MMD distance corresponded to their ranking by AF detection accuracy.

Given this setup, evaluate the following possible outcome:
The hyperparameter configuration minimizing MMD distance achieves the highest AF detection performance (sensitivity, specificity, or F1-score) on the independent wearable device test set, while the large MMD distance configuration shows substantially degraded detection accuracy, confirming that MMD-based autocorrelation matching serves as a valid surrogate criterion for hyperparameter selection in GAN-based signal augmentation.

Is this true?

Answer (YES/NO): YES